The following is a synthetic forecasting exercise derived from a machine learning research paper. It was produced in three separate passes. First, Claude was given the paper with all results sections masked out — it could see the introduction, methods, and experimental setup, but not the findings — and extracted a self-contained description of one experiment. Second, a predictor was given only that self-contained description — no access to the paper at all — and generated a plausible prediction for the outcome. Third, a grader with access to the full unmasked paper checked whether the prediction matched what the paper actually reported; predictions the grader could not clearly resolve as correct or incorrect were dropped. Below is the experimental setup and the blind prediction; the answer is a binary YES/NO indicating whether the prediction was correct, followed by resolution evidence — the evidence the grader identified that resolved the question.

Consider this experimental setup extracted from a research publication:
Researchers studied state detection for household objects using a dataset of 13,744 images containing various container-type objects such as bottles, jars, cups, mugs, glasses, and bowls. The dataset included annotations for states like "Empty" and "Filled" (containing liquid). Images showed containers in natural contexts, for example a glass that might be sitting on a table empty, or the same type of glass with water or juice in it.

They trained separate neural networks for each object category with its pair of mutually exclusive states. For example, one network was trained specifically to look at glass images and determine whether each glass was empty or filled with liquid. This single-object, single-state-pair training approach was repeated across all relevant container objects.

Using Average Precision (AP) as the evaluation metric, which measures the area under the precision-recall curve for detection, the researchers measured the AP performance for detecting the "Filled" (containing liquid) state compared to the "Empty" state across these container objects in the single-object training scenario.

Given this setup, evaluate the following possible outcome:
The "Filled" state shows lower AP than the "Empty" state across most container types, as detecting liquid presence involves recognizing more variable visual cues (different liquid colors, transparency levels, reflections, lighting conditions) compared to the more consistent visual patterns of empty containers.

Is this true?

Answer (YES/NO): YES